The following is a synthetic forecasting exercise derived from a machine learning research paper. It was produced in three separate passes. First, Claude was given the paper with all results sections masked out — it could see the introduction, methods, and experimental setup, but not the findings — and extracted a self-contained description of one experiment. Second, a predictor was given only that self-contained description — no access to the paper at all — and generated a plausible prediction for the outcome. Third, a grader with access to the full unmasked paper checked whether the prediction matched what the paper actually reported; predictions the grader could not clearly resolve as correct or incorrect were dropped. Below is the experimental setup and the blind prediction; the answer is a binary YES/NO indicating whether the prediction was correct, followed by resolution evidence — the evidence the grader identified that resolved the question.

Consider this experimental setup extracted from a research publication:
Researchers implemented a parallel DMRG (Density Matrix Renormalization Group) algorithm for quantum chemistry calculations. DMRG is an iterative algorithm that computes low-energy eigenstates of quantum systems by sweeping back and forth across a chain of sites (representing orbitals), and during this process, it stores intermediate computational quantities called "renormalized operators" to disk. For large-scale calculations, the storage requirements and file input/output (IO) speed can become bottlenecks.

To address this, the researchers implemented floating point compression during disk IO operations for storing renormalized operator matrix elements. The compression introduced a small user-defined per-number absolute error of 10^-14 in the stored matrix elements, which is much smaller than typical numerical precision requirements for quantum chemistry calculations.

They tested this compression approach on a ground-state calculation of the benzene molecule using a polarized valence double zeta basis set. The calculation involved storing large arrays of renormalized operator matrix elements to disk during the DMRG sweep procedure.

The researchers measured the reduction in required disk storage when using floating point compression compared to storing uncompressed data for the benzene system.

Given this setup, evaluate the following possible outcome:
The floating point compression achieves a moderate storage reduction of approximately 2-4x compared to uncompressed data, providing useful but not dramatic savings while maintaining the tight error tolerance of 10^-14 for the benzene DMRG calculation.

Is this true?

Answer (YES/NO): NO